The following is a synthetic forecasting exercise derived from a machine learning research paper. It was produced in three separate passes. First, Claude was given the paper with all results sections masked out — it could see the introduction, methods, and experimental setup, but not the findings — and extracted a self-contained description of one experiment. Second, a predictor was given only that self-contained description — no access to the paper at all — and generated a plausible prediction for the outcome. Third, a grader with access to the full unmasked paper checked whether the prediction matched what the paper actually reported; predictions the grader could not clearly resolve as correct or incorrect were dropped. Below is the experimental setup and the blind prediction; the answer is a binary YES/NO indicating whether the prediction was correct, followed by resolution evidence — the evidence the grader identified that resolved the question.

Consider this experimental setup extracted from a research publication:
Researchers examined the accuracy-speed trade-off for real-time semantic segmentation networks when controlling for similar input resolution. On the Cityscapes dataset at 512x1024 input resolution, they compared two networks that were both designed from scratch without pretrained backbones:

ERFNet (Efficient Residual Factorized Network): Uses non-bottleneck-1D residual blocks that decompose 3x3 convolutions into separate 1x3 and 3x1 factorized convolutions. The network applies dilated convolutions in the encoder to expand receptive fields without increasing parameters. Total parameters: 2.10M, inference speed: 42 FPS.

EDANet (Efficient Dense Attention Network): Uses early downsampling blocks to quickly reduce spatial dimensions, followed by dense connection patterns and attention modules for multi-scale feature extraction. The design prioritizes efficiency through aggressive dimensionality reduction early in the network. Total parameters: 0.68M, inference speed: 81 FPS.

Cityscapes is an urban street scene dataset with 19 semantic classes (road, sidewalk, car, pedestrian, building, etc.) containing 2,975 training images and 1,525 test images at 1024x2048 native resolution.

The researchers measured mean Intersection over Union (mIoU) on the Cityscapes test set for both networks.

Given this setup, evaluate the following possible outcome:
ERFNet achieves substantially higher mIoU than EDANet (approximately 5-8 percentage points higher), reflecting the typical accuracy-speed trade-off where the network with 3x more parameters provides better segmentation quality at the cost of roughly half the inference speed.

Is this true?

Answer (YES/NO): NO